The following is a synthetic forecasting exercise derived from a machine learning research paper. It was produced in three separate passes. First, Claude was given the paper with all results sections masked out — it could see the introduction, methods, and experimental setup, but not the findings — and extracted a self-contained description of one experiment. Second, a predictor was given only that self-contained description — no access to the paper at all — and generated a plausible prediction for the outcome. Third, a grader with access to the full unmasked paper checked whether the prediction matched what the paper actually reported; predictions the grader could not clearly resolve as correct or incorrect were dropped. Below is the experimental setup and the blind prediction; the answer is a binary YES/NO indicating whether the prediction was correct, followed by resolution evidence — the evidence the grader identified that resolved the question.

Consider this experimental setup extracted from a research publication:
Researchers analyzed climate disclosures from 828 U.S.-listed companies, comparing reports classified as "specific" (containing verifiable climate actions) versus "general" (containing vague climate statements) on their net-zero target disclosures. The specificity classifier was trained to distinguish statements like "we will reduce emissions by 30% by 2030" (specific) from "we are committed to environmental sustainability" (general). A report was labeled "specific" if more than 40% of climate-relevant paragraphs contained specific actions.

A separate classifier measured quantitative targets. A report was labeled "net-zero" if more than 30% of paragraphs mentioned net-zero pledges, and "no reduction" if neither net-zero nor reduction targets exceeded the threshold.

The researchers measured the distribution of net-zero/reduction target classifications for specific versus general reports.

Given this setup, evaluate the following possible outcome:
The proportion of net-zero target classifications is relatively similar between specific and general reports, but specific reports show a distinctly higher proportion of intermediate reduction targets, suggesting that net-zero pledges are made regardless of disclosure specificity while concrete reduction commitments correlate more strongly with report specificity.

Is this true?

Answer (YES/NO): NO